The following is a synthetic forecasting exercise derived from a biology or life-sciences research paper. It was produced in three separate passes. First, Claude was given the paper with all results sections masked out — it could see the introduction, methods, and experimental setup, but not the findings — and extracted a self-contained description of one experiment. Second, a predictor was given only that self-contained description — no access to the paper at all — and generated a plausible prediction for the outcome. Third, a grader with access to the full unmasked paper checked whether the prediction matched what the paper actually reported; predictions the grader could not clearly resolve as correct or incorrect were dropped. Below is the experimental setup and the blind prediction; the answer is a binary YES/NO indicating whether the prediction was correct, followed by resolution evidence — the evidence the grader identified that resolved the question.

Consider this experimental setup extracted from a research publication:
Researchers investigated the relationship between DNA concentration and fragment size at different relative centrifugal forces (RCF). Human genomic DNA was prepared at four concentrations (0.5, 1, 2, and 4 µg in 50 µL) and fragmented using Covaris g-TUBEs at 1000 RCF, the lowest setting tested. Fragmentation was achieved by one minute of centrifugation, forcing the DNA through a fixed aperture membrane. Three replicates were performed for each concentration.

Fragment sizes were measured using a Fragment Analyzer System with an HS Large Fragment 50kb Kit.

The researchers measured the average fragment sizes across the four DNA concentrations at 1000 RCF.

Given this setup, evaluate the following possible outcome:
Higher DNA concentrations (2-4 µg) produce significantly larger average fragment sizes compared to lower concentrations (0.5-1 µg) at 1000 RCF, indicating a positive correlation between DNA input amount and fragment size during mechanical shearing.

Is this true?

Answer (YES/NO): YES